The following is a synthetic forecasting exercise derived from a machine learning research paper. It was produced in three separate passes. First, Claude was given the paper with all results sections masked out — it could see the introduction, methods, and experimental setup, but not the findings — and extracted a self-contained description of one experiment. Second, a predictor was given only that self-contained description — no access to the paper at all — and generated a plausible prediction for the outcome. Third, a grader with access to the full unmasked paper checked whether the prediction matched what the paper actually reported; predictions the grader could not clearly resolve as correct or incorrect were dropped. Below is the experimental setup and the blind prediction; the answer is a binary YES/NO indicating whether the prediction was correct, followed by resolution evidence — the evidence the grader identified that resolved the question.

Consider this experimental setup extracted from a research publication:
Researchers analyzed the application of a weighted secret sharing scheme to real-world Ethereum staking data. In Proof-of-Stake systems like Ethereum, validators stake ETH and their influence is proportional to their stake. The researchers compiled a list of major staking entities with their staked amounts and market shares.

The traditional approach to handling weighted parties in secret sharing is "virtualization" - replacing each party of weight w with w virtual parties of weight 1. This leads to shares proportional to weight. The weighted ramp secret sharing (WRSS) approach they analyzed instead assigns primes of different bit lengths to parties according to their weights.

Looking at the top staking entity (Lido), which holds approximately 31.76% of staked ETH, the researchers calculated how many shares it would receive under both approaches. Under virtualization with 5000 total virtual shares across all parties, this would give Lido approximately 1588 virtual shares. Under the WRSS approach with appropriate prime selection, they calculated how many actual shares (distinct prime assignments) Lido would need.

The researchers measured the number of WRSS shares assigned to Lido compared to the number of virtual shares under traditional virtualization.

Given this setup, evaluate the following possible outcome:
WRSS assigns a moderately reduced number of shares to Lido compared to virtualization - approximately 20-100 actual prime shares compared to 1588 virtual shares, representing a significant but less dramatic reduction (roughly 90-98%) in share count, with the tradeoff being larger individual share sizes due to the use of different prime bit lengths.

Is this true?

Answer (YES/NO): NO